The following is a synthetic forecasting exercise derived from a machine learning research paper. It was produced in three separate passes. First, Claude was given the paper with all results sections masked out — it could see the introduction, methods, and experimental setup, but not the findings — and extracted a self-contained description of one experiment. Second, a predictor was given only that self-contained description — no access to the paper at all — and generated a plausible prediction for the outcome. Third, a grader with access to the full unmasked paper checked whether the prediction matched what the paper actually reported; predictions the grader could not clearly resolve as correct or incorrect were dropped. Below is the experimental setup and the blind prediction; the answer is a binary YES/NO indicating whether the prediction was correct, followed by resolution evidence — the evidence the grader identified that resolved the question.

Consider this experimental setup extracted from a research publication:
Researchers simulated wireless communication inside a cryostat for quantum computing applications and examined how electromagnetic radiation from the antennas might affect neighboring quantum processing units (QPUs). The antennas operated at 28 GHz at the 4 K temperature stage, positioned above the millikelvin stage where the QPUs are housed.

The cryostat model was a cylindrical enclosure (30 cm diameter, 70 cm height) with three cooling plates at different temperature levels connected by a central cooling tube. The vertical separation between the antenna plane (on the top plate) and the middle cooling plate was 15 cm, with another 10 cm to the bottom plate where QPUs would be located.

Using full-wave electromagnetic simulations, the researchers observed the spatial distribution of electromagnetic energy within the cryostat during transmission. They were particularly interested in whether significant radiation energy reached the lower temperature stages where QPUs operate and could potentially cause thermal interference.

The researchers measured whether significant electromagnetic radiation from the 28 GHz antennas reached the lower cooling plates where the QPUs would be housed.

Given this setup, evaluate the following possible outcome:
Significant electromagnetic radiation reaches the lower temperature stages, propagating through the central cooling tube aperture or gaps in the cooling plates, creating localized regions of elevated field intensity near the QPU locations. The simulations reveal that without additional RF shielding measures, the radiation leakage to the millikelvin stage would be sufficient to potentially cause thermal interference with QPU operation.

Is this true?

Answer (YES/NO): NO